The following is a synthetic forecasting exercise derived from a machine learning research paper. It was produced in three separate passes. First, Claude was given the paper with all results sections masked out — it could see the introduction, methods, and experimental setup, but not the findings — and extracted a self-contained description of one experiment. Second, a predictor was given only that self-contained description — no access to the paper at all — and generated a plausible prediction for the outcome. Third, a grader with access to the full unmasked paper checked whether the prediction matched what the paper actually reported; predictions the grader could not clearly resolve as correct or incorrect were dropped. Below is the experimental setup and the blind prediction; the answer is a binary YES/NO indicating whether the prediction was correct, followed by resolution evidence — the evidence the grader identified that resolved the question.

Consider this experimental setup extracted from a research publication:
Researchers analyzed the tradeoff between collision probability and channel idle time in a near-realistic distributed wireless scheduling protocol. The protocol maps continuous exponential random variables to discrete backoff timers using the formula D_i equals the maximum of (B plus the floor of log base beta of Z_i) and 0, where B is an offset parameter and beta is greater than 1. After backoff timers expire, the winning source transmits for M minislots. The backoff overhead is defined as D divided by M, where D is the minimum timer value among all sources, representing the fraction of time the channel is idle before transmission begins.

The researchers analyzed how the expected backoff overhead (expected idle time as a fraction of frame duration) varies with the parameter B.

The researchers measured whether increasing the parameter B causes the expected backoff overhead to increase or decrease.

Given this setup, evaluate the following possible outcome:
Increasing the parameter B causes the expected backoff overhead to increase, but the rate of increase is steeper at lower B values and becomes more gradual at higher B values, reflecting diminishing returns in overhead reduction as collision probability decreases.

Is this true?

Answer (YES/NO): NO